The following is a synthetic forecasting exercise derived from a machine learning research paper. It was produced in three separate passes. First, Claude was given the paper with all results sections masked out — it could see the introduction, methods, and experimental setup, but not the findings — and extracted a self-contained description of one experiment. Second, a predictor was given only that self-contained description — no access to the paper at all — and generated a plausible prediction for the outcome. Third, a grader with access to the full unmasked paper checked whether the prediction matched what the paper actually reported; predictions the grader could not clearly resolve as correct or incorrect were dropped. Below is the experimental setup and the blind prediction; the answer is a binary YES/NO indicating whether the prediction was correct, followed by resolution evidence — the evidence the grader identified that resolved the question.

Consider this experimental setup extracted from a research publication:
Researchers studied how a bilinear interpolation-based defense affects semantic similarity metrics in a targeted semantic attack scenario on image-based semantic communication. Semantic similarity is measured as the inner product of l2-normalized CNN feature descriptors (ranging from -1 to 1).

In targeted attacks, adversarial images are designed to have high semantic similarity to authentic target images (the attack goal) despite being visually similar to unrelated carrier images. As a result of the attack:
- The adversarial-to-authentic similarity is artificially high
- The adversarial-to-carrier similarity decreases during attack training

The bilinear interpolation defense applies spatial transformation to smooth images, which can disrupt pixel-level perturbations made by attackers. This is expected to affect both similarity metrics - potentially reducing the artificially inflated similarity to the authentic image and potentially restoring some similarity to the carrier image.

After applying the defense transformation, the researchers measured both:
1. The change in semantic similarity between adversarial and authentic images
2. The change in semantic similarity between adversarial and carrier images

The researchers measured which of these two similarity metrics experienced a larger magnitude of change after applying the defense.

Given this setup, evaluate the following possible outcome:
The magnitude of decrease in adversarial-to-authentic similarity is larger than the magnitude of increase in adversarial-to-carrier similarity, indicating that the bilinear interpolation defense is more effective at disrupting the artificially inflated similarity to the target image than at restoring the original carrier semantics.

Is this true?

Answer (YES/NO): NO